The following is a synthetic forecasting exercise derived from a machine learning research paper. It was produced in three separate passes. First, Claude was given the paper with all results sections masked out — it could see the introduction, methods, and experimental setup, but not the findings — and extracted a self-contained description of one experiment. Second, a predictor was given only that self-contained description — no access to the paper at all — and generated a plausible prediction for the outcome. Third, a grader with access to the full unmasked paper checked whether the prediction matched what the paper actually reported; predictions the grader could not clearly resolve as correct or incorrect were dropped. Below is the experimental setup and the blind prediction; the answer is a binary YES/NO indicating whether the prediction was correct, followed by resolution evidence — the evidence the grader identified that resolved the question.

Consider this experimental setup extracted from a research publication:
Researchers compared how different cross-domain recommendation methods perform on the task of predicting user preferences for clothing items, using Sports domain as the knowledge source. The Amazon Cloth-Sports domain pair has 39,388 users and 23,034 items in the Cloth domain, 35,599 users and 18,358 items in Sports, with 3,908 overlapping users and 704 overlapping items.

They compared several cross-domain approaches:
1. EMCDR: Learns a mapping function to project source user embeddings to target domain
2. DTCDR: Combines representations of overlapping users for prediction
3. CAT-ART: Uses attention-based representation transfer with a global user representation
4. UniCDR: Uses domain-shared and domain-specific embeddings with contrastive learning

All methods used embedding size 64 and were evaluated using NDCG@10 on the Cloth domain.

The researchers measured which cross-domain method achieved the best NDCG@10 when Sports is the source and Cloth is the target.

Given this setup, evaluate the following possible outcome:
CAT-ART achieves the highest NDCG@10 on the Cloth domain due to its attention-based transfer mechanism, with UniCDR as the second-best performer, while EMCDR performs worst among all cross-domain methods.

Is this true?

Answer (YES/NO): NO